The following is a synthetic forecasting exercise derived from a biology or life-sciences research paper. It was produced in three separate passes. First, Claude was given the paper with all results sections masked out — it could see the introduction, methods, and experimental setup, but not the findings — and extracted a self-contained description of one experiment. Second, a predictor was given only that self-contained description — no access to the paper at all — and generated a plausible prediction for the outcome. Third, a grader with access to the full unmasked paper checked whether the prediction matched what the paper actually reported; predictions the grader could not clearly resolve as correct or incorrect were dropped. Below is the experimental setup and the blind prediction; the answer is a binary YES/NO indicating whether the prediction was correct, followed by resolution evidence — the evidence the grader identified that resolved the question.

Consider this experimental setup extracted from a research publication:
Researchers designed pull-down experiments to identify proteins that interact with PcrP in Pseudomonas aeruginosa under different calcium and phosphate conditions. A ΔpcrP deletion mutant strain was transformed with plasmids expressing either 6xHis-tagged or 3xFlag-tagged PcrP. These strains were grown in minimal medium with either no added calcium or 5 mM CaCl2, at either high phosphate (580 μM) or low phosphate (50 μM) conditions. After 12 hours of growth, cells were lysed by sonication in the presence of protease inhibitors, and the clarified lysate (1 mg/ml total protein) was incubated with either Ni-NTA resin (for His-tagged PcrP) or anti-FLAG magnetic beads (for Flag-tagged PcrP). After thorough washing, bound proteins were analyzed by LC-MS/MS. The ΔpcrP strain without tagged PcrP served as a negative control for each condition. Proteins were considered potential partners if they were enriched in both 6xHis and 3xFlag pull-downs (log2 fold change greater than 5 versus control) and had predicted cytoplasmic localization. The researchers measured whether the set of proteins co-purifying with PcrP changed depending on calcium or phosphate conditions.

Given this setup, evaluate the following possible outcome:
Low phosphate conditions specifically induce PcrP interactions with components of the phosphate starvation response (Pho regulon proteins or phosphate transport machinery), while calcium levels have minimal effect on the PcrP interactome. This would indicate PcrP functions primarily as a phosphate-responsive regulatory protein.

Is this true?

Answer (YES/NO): NO